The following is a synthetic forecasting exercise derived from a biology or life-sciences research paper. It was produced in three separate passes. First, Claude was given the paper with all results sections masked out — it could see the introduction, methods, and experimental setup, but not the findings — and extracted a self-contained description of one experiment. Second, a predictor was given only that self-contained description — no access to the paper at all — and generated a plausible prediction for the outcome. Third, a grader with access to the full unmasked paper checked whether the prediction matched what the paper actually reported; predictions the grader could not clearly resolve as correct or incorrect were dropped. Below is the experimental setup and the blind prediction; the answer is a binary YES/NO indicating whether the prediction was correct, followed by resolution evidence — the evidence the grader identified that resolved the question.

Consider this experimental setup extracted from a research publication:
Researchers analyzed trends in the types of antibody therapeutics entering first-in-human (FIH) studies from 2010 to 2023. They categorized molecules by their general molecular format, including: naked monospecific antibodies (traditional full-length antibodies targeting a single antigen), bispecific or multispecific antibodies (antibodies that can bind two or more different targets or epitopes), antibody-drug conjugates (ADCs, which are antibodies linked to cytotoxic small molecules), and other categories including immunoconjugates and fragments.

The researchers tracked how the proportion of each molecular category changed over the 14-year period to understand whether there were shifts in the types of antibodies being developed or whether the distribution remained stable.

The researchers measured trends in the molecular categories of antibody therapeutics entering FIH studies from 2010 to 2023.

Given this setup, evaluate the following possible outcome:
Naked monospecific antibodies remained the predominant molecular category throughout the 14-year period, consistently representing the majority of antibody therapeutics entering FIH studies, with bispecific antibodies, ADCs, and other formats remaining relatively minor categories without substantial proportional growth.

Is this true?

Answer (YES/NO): NO